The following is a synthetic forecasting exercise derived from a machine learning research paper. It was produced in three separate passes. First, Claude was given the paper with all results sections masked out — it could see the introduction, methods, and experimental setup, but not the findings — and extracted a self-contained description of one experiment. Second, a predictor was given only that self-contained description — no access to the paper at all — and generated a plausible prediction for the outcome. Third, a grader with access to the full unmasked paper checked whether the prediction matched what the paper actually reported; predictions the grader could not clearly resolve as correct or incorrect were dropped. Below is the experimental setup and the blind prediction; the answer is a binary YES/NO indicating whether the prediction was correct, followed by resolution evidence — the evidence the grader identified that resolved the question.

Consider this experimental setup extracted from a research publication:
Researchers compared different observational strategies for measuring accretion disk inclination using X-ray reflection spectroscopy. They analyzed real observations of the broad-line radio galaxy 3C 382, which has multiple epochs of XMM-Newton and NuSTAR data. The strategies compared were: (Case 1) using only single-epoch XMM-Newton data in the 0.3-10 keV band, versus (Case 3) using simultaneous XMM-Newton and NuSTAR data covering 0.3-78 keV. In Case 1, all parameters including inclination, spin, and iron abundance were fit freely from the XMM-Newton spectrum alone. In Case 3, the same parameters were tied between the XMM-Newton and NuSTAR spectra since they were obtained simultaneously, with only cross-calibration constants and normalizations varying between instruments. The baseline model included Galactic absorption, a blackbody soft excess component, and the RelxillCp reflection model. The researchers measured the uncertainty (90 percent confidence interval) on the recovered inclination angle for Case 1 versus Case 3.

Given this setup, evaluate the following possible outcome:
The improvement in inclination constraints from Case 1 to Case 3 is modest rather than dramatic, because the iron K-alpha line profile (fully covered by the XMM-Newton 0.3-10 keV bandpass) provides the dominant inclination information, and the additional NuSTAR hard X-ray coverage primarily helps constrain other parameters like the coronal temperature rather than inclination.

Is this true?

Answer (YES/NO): NO